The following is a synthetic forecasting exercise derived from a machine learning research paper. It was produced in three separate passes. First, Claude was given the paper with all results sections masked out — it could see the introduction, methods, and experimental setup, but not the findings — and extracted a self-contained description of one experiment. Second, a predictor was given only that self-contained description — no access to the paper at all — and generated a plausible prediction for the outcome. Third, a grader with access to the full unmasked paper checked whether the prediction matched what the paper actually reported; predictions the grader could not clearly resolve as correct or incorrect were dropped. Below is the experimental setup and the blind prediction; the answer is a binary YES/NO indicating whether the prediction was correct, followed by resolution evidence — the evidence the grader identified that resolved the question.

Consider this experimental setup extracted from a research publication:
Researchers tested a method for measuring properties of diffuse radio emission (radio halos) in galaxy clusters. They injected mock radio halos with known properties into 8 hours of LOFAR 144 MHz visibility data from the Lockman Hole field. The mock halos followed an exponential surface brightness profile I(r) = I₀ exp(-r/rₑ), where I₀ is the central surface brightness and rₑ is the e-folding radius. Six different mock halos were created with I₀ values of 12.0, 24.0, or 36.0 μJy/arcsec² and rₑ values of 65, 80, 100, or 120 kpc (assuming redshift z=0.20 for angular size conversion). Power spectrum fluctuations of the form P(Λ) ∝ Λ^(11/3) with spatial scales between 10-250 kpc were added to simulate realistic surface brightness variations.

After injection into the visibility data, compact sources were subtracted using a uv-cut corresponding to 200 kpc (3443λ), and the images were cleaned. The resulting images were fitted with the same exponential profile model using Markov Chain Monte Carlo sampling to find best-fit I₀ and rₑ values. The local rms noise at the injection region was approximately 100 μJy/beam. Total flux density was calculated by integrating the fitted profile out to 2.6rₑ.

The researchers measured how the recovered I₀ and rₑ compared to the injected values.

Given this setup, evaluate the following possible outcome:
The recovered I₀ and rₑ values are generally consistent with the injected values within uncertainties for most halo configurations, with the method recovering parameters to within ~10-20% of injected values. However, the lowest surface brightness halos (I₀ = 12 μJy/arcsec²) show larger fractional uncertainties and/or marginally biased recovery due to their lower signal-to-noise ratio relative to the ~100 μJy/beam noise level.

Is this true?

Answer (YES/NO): NO